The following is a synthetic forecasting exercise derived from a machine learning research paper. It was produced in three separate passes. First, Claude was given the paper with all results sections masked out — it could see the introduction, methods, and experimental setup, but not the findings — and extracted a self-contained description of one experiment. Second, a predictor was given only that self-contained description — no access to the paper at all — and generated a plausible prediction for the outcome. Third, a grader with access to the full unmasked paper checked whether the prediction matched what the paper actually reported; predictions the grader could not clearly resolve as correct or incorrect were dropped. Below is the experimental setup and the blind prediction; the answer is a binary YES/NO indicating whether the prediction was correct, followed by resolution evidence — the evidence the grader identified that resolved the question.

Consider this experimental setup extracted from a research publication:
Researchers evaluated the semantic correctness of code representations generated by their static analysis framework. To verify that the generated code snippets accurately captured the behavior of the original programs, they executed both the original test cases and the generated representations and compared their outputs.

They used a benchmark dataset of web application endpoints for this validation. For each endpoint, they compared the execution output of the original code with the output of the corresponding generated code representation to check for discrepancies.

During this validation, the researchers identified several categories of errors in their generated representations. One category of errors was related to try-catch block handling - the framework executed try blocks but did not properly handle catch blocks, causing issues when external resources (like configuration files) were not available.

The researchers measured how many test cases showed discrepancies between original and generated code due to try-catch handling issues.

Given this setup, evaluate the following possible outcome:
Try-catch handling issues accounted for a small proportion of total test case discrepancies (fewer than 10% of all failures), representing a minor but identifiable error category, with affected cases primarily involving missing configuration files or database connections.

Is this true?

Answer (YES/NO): NO